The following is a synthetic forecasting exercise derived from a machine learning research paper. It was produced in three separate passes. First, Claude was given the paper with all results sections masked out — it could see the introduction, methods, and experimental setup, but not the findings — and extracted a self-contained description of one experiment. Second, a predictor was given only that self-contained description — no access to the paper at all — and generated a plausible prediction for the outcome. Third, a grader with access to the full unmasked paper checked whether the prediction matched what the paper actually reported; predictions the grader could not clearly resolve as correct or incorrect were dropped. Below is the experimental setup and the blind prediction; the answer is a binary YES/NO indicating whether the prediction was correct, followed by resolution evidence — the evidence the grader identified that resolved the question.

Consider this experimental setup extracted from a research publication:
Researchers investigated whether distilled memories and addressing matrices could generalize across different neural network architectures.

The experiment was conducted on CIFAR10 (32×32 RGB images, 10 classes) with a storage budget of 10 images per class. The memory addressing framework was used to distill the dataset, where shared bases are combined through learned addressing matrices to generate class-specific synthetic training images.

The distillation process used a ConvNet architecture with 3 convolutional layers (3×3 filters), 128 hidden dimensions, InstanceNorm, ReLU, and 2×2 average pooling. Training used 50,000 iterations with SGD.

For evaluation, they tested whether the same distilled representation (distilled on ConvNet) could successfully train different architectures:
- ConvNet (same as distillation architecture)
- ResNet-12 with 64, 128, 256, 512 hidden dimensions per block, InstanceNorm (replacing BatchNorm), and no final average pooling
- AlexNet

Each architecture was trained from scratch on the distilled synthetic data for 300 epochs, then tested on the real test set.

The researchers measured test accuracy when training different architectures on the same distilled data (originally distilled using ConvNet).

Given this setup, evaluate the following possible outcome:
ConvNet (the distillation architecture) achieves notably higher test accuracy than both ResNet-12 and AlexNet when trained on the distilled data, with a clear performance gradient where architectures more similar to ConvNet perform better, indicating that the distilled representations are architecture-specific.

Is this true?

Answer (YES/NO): NO